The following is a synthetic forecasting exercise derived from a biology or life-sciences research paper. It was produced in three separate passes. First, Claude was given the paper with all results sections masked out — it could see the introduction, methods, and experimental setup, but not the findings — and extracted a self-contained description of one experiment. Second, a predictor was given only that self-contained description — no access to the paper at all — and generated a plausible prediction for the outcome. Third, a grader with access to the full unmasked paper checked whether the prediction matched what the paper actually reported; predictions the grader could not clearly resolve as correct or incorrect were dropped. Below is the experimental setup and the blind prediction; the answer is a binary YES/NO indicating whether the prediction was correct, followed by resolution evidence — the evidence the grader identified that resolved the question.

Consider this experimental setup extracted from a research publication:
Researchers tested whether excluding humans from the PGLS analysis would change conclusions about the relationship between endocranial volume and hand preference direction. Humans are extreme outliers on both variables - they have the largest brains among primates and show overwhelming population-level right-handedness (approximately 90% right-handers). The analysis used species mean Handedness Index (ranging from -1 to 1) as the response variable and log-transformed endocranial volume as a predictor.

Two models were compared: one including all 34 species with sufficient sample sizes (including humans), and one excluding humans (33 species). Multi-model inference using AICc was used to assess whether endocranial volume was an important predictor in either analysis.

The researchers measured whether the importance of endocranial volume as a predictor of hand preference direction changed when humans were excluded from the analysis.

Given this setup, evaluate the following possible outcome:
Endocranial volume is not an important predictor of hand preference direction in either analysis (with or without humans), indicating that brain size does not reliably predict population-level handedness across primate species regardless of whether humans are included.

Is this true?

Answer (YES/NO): YES